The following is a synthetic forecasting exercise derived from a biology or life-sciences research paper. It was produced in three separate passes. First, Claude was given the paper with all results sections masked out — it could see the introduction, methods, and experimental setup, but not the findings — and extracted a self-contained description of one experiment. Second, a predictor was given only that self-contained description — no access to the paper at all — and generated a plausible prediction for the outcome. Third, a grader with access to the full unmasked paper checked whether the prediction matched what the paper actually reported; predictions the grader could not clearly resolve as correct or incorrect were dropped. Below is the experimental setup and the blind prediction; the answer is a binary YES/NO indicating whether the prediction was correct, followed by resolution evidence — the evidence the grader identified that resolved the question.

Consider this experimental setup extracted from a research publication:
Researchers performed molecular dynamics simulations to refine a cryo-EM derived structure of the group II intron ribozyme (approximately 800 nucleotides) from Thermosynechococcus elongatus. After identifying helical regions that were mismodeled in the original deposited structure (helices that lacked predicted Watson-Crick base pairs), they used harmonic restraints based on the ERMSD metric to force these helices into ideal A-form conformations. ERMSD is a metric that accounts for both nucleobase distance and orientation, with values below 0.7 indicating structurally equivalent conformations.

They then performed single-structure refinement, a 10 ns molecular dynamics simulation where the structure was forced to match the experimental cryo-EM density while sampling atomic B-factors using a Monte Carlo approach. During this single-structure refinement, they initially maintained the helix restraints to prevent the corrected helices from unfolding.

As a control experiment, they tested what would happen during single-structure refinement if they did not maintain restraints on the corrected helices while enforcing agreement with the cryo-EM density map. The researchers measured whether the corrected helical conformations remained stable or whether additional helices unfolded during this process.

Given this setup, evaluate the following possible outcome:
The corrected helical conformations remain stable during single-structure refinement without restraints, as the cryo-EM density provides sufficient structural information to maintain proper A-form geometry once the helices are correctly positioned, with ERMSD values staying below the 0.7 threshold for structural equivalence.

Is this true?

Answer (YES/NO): NO